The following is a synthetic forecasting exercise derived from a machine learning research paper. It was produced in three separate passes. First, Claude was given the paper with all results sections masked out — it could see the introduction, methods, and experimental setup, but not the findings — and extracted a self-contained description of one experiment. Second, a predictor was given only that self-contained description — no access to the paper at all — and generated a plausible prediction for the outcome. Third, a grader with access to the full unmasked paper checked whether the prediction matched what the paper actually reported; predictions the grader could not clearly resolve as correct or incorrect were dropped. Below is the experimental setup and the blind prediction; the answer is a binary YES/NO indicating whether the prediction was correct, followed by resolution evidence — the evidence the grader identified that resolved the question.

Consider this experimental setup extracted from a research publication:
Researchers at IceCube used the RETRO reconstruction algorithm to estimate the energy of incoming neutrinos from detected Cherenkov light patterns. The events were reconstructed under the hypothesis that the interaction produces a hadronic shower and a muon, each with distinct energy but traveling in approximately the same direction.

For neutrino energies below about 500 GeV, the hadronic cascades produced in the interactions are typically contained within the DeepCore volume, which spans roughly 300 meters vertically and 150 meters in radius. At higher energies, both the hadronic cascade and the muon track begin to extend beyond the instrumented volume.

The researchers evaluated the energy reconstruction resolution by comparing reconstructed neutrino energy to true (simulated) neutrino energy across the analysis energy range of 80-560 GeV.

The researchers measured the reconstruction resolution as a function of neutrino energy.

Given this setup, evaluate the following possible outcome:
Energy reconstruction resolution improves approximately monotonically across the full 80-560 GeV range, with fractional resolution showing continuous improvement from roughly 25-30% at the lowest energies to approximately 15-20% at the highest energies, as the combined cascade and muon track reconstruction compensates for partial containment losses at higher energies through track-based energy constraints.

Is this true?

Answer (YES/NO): NO